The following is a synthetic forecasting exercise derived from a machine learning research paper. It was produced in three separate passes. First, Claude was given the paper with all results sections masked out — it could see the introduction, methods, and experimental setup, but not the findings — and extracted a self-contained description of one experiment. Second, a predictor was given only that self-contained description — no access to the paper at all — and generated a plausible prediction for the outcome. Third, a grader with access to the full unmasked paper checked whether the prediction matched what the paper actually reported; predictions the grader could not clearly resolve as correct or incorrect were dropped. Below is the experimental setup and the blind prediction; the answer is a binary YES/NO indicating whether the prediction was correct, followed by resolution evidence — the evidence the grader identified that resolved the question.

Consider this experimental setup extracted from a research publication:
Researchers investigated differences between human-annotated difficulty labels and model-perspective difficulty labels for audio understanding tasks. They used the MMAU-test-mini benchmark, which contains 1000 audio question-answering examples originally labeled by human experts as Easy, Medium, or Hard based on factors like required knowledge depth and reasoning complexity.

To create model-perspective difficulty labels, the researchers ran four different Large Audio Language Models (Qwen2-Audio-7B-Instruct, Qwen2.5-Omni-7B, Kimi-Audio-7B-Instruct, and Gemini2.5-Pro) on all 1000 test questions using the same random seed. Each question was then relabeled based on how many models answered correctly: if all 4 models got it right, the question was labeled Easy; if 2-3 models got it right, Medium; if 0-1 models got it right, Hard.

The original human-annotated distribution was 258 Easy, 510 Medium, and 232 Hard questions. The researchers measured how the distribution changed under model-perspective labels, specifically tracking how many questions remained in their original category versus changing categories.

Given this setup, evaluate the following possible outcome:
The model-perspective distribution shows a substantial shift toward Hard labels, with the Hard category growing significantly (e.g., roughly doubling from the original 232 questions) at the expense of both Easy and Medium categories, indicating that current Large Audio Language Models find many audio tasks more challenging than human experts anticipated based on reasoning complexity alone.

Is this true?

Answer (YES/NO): NO